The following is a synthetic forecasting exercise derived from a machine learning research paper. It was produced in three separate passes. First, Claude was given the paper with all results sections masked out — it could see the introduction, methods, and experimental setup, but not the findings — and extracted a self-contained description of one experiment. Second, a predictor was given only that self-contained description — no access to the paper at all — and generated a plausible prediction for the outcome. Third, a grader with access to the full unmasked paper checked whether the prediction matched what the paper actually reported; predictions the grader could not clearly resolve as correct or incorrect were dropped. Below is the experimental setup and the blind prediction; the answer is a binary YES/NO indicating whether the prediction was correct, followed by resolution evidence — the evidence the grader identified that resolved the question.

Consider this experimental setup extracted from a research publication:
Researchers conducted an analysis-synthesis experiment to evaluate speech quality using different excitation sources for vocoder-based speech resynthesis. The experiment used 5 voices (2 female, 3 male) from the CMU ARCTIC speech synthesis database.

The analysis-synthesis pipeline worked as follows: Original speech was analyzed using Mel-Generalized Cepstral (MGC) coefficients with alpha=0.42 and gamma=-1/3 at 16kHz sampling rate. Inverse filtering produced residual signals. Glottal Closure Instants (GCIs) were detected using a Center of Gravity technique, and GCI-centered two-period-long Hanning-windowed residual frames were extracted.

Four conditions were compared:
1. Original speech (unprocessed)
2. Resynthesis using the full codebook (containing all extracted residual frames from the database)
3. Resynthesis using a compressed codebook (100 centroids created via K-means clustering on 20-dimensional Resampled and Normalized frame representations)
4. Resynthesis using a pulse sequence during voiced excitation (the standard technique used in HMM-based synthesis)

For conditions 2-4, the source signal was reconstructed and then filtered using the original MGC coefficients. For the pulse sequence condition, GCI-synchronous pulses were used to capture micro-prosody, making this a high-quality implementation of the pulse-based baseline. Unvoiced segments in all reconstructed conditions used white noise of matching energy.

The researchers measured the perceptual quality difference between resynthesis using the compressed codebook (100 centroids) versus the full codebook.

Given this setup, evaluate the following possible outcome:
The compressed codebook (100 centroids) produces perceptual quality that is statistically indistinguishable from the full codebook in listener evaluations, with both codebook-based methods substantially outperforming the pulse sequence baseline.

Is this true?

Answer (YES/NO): NO